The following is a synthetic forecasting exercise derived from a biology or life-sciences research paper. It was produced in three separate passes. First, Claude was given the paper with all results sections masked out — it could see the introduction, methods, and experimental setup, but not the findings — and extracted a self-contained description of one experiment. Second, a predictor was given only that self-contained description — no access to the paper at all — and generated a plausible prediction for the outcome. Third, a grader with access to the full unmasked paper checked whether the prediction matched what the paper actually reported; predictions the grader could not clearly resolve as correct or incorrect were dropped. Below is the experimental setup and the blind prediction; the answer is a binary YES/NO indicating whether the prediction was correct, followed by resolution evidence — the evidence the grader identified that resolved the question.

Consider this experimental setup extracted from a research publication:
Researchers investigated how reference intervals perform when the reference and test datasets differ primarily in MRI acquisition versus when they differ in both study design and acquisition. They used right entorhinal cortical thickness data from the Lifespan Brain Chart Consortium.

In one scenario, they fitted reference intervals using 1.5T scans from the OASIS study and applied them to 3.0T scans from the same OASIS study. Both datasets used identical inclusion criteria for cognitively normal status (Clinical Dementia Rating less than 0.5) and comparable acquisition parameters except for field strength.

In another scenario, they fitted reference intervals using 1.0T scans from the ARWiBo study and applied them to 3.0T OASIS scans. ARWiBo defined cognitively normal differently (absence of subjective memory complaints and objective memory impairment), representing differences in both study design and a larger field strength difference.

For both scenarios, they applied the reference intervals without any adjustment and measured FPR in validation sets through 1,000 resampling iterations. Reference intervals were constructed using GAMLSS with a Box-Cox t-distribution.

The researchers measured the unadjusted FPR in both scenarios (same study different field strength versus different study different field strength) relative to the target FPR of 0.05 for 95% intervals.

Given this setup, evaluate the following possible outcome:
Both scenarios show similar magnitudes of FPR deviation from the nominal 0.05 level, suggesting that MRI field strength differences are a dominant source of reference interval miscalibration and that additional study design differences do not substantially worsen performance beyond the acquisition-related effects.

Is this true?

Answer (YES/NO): NO